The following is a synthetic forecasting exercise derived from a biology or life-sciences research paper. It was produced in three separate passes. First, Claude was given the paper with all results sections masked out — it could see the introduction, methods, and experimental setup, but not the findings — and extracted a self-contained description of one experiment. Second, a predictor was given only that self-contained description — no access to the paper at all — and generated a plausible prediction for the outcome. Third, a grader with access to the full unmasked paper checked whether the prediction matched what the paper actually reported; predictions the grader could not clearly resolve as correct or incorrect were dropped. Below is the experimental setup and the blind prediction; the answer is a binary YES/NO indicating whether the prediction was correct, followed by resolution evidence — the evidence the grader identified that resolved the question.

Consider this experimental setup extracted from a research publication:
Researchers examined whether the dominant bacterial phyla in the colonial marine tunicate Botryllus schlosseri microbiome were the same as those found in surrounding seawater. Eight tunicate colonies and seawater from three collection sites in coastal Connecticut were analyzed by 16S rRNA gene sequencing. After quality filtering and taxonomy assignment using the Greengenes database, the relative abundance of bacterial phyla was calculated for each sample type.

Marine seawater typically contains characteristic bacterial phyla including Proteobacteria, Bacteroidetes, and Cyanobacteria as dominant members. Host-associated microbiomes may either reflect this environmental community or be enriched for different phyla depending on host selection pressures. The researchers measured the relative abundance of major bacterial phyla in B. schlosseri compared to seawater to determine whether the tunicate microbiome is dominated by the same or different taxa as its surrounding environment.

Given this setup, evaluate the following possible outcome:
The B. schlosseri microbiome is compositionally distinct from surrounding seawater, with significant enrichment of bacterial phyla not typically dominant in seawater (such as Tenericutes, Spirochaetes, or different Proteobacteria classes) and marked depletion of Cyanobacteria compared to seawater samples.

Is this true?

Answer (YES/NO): NO